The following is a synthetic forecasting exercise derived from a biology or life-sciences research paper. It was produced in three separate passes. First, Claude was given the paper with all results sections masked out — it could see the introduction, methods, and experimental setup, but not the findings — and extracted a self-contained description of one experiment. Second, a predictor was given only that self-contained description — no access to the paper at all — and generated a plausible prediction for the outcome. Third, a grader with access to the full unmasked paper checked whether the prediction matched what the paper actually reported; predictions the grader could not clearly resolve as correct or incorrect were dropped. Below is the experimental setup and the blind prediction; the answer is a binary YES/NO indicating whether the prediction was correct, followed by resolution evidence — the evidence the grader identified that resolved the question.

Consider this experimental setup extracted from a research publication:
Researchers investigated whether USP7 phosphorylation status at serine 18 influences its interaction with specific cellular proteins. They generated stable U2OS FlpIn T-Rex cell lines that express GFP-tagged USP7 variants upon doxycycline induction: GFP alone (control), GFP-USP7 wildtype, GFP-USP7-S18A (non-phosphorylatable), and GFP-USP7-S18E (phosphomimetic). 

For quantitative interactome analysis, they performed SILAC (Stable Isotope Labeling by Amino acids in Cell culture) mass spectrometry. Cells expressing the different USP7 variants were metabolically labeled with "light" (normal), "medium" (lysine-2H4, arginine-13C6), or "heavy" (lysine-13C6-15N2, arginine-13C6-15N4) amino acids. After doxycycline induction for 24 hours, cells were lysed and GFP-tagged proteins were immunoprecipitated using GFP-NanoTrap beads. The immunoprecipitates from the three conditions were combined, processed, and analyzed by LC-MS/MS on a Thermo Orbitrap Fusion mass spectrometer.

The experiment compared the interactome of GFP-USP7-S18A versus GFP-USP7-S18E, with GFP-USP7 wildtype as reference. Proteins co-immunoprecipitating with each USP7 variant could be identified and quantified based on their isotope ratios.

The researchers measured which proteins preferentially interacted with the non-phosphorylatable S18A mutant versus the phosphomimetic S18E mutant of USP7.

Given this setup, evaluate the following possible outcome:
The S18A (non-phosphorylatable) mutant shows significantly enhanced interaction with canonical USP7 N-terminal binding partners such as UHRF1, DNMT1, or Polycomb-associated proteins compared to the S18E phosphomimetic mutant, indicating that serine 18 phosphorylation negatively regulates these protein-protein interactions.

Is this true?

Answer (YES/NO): NO